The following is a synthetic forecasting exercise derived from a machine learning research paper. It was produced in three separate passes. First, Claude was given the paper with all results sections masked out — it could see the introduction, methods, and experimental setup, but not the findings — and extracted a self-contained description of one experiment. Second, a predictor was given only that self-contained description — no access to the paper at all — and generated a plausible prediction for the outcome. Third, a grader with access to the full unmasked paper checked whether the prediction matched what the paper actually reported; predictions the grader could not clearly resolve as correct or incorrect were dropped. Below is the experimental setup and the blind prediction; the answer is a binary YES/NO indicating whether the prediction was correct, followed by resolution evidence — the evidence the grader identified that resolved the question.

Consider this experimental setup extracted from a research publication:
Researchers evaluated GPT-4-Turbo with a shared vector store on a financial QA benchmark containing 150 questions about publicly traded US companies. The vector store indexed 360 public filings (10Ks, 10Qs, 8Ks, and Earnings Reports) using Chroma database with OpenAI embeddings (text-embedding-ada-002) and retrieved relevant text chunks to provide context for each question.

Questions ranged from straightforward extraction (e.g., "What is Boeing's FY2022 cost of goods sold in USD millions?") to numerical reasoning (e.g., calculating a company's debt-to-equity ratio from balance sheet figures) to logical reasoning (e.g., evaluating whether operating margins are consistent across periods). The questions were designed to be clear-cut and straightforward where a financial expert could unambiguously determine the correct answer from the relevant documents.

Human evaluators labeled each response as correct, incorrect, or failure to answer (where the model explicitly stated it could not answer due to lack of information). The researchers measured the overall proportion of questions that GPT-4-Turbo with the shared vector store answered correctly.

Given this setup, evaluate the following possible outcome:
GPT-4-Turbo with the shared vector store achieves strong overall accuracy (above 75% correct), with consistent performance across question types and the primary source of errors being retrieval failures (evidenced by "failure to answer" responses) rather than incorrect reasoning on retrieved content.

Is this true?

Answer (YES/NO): NO